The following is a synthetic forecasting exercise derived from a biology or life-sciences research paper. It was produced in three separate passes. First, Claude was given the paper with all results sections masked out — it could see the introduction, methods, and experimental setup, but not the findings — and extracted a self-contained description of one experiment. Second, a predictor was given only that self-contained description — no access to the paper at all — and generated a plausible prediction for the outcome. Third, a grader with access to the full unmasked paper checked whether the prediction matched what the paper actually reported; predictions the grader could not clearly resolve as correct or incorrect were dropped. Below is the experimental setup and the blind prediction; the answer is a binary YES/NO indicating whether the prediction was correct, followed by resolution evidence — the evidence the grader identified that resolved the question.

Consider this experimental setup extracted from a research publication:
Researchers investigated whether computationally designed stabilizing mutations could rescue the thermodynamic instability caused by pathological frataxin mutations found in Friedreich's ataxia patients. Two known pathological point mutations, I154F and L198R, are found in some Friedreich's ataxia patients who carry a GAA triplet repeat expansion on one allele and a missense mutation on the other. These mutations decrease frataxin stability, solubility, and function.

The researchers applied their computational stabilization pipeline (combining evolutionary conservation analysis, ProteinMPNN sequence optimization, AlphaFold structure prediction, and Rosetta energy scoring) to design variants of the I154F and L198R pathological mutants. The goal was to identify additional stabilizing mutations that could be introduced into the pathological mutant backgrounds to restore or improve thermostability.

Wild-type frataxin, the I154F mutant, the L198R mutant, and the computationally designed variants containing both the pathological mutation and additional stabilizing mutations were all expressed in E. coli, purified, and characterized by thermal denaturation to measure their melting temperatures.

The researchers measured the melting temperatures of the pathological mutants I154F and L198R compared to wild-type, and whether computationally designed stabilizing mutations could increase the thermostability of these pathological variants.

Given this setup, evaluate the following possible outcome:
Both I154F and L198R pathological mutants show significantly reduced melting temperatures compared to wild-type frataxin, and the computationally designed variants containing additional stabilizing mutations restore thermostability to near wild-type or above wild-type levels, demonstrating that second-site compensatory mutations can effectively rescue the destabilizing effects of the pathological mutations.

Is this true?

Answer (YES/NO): YES